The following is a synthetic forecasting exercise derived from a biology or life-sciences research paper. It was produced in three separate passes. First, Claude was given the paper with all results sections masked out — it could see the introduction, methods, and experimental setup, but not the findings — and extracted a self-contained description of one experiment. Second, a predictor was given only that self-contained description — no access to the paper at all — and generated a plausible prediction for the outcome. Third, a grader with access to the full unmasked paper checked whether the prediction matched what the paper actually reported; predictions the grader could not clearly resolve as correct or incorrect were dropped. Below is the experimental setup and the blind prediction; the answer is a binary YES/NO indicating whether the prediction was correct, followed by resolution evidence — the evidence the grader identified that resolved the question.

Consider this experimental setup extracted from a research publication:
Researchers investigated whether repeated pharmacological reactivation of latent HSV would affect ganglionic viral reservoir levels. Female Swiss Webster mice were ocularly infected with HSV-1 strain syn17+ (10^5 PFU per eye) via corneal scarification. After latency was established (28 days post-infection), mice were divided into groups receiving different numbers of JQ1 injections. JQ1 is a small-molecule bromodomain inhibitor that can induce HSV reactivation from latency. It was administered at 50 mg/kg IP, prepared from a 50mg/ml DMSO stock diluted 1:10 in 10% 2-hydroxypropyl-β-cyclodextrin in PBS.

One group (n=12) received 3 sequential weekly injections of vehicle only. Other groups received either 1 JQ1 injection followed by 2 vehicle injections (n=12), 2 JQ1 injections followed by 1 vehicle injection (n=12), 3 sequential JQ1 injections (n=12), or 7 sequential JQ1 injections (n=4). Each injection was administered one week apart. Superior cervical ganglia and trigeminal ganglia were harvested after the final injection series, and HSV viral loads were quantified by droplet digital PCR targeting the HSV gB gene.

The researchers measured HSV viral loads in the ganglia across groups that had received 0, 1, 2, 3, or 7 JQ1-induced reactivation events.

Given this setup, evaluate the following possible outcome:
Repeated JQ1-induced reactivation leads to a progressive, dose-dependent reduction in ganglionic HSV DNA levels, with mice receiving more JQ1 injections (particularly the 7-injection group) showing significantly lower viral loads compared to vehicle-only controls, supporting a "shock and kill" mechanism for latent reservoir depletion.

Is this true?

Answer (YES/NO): NO